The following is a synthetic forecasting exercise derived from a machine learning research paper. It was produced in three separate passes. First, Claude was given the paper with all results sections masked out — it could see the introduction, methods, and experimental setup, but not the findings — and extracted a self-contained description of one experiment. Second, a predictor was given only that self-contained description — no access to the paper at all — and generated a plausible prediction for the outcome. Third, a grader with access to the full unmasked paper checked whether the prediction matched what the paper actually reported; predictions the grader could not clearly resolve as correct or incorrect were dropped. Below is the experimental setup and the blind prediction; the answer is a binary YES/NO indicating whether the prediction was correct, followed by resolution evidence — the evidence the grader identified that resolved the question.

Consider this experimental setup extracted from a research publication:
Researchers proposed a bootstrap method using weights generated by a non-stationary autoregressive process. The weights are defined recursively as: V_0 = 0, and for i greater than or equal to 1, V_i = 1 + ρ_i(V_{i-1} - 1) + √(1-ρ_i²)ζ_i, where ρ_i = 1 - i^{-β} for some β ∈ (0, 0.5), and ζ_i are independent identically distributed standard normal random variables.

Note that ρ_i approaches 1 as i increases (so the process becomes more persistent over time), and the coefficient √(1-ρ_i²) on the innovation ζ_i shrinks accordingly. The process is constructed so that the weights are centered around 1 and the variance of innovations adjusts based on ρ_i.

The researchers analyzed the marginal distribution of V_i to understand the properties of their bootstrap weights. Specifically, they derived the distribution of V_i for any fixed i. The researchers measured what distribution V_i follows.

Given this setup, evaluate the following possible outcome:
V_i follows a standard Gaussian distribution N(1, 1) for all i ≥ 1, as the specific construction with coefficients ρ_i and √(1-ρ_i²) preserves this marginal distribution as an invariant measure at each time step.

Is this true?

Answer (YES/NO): YES